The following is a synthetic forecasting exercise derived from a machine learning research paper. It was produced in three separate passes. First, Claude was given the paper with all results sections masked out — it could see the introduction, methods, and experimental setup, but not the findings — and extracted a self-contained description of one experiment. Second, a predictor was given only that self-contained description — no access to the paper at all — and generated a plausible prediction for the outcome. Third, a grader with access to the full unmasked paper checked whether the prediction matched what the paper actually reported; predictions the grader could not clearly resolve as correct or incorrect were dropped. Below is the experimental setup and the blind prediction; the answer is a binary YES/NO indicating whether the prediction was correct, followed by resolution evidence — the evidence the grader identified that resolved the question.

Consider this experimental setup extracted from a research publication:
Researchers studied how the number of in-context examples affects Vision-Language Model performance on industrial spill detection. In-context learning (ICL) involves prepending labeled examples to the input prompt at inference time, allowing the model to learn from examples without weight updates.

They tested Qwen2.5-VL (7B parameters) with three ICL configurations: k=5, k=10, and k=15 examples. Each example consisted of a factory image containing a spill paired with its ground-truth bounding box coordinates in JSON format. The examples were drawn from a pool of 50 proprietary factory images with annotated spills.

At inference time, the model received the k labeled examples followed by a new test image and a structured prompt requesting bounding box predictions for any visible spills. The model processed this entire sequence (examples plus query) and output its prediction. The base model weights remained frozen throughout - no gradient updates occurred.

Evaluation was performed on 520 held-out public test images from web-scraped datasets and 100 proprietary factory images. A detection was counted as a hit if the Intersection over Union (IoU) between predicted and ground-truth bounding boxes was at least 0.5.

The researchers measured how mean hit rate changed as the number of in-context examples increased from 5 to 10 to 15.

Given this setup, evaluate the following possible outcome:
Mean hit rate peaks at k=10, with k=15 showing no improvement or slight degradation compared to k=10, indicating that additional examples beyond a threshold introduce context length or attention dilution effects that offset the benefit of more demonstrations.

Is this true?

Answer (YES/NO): YES